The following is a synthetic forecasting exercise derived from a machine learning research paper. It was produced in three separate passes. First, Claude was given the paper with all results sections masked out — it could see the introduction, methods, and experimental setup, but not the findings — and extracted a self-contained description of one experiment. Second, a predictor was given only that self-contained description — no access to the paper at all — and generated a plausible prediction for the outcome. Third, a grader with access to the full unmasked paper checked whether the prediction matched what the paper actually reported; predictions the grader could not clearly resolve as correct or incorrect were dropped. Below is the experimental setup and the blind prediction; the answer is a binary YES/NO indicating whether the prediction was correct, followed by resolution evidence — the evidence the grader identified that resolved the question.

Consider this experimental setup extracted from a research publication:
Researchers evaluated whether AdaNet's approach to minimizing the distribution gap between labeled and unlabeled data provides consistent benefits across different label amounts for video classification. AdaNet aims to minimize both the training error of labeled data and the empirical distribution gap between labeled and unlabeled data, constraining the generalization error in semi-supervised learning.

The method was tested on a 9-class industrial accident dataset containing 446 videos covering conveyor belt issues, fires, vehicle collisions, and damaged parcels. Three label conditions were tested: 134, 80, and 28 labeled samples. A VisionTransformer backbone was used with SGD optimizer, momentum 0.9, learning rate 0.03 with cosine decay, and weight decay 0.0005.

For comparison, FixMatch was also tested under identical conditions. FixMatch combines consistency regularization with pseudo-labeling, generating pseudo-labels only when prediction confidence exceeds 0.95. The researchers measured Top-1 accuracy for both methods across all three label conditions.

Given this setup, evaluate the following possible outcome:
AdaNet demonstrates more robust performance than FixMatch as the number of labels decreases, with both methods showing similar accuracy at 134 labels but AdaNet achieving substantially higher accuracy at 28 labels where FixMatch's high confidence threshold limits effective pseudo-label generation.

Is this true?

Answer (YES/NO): NO